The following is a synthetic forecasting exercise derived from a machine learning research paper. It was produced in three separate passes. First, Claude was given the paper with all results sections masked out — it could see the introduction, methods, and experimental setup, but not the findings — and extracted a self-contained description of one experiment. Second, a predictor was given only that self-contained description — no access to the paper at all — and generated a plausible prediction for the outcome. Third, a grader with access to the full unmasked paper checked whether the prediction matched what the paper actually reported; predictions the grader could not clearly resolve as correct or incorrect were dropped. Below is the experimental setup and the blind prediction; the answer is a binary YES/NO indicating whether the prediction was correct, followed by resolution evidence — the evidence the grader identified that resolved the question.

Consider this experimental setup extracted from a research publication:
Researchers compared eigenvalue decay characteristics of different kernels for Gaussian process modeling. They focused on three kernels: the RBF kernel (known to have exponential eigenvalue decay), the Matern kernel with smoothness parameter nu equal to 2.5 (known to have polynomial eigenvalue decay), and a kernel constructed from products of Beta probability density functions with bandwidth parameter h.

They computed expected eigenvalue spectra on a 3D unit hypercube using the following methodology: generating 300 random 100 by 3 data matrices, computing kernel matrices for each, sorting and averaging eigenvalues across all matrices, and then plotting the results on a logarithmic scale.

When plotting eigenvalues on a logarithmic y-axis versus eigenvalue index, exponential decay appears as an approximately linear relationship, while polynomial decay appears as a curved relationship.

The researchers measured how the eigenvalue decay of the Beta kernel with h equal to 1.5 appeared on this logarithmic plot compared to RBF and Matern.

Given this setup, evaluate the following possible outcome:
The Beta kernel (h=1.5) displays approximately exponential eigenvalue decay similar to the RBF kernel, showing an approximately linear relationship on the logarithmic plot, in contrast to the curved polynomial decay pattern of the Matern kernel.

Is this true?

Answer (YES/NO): YES